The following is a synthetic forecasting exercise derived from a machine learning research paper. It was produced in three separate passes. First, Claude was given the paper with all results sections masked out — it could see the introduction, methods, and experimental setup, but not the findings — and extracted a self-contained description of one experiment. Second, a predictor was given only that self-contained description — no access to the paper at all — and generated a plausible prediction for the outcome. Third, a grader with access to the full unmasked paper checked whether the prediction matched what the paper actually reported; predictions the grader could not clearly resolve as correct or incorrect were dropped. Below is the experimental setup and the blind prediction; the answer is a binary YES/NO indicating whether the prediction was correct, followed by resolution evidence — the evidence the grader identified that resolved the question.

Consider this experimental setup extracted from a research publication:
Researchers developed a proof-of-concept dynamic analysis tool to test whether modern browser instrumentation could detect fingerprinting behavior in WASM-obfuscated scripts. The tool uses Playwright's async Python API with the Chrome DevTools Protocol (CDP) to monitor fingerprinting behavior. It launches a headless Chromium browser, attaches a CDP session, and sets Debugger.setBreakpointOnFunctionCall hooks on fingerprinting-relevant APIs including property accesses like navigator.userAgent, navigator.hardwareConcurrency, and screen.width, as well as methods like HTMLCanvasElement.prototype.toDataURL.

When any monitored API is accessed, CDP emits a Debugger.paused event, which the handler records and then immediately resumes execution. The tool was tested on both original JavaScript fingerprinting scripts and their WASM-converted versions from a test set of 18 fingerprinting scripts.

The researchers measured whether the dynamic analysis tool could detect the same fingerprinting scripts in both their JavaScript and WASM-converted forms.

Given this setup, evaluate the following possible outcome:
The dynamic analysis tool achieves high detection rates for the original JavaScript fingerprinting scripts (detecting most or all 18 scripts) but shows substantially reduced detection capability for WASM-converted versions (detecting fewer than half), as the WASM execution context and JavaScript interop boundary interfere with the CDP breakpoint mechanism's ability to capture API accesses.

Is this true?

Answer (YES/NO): NO